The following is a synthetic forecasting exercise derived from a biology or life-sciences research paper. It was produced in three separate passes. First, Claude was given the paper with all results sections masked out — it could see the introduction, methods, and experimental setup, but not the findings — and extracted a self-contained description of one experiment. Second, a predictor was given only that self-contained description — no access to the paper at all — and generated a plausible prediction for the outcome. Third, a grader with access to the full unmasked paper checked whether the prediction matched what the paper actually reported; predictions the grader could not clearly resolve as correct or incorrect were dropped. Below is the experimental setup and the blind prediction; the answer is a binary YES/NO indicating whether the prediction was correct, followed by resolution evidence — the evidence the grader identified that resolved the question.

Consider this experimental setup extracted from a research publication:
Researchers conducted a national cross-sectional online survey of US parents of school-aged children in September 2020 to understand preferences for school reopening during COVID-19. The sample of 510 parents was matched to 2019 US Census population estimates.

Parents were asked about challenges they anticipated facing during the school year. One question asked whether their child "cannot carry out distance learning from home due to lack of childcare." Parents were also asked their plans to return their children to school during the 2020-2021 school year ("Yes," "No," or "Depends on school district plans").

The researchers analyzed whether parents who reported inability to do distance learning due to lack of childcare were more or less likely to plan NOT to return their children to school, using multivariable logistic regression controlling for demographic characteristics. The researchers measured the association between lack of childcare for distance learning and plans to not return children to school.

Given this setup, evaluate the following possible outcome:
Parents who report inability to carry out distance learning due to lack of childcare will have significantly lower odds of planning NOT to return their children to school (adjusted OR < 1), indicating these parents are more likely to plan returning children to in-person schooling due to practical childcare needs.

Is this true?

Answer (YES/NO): YES